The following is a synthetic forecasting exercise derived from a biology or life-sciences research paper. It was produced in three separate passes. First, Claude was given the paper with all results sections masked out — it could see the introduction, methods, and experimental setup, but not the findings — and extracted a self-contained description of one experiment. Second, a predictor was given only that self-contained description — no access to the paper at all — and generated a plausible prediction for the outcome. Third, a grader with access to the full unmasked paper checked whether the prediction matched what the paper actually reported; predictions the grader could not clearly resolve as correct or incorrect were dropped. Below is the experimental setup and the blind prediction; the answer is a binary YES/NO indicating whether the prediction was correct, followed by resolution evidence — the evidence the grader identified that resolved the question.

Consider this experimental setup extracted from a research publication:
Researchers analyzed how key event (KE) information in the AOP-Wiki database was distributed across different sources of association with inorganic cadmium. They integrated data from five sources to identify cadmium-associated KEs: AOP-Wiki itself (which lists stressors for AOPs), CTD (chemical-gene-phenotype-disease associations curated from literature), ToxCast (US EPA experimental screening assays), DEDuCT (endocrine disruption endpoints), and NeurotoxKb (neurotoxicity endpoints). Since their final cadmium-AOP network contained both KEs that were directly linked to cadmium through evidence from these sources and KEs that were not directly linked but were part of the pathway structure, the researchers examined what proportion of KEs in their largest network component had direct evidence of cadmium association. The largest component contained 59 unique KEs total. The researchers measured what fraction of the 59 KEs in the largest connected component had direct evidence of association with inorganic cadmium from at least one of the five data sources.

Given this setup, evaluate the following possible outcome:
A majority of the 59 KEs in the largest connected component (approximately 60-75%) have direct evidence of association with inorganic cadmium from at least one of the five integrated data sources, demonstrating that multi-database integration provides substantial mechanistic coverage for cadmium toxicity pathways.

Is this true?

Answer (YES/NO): NO